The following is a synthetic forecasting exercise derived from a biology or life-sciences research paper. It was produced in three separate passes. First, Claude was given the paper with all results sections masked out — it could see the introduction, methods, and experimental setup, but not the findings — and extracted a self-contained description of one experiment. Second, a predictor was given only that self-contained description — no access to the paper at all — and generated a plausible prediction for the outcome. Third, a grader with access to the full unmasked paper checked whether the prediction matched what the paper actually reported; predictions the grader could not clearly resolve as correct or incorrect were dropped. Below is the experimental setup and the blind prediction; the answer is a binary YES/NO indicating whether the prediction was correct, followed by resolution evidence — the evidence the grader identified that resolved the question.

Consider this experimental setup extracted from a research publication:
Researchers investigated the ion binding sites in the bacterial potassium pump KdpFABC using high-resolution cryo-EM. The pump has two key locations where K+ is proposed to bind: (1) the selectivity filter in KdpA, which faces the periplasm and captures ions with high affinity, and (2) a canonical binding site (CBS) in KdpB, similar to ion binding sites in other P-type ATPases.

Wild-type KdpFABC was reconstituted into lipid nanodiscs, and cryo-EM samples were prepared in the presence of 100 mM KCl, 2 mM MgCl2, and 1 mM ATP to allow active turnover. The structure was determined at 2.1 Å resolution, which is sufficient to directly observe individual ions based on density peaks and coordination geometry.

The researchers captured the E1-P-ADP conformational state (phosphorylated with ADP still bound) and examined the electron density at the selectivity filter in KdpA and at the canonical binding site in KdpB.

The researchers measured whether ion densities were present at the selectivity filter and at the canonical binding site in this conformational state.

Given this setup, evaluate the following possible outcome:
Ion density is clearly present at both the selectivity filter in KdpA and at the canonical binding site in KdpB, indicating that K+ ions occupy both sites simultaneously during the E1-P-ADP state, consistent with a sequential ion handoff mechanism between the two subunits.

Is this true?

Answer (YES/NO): YES